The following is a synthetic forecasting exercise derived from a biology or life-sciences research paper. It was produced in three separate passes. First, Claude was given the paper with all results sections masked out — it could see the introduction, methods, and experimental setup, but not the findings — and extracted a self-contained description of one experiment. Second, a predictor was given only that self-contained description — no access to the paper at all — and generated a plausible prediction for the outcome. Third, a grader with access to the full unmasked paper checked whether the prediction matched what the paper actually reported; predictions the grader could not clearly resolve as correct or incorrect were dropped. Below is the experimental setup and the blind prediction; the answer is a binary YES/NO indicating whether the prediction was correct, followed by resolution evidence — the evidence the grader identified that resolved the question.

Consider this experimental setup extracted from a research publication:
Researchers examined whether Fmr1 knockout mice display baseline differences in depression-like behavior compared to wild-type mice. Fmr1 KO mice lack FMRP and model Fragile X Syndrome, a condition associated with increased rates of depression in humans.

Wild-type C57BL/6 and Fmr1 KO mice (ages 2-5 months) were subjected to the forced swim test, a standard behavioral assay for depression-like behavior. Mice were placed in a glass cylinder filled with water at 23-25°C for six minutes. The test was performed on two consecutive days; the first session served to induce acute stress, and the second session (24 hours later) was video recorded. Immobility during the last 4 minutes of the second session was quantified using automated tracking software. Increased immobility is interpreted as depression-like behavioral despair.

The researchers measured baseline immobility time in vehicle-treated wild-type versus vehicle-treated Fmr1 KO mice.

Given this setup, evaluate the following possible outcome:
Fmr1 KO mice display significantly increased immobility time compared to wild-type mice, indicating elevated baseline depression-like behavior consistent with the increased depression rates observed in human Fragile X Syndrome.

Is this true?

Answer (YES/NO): NO